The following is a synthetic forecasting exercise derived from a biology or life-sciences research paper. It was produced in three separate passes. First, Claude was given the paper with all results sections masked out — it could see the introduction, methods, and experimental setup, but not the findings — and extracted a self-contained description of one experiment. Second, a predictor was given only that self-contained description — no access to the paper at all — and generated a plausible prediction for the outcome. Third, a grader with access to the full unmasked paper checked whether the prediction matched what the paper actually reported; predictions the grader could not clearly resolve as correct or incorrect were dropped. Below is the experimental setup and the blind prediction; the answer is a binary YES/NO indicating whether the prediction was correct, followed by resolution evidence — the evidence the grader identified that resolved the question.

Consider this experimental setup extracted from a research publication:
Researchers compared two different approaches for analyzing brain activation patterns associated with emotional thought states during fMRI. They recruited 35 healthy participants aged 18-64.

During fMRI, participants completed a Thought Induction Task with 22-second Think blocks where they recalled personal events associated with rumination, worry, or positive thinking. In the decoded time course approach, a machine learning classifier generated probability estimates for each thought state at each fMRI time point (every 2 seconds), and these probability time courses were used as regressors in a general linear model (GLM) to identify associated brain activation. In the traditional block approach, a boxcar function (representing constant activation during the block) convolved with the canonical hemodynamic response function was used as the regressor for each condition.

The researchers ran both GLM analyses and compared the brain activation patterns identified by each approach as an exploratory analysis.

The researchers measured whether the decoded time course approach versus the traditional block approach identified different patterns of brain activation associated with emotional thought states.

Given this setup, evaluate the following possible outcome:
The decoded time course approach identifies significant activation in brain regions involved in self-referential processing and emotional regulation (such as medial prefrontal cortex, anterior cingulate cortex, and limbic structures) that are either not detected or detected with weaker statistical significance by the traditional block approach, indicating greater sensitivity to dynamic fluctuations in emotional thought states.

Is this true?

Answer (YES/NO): NO